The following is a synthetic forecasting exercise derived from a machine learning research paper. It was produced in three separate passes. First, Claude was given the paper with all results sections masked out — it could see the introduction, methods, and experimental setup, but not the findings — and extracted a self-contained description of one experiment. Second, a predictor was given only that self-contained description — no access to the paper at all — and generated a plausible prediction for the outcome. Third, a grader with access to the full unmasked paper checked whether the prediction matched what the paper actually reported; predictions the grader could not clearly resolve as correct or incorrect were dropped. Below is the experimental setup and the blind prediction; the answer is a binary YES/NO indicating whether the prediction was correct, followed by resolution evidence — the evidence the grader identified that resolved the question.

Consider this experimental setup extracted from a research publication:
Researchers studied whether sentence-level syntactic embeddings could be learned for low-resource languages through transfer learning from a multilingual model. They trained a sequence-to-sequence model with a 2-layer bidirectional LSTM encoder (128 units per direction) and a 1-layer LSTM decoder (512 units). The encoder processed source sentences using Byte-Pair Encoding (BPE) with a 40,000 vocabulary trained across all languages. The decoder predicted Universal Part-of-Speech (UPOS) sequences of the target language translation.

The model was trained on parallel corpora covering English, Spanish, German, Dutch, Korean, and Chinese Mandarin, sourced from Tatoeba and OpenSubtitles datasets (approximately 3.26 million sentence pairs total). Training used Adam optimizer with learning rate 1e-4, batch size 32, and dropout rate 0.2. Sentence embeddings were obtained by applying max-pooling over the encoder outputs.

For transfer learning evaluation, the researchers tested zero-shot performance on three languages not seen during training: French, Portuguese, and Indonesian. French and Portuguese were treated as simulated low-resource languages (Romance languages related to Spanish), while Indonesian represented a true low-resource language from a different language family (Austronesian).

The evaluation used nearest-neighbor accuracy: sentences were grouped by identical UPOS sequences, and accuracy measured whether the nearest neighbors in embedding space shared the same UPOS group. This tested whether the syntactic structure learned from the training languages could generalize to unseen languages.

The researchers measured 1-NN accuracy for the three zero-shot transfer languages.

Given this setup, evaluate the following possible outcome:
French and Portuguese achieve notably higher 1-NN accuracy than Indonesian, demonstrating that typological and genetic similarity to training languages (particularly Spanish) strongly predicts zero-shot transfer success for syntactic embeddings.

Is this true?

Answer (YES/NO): YES